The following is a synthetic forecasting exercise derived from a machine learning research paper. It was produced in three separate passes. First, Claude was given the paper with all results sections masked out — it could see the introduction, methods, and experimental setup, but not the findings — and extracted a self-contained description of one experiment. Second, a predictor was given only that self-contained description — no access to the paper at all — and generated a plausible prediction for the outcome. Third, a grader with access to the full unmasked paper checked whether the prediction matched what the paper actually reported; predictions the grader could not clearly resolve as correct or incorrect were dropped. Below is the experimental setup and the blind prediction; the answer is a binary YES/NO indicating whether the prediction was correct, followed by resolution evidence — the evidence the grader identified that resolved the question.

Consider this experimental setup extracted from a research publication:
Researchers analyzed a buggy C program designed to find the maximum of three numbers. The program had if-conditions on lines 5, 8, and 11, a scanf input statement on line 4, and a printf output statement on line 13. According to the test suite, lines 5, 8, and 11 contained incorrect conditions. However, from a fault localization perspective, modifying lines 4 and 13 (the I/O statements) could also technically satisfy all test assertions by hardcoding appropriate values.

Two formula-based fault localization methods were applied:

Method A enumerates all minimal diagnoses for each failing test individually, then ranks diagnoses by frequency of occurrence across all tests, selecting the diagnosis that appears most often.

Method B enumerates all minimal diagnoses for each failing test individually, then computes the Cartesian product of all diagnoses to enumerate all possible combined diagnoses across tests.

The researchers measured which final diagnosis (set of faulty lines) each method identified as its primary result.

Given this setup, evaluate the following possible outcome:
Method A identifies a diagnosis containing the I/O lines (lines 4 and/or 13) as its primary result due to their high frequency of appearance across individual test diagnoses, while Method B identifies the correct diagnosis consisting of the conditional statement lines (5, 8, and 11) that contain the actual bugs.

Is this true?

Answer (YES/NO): YES